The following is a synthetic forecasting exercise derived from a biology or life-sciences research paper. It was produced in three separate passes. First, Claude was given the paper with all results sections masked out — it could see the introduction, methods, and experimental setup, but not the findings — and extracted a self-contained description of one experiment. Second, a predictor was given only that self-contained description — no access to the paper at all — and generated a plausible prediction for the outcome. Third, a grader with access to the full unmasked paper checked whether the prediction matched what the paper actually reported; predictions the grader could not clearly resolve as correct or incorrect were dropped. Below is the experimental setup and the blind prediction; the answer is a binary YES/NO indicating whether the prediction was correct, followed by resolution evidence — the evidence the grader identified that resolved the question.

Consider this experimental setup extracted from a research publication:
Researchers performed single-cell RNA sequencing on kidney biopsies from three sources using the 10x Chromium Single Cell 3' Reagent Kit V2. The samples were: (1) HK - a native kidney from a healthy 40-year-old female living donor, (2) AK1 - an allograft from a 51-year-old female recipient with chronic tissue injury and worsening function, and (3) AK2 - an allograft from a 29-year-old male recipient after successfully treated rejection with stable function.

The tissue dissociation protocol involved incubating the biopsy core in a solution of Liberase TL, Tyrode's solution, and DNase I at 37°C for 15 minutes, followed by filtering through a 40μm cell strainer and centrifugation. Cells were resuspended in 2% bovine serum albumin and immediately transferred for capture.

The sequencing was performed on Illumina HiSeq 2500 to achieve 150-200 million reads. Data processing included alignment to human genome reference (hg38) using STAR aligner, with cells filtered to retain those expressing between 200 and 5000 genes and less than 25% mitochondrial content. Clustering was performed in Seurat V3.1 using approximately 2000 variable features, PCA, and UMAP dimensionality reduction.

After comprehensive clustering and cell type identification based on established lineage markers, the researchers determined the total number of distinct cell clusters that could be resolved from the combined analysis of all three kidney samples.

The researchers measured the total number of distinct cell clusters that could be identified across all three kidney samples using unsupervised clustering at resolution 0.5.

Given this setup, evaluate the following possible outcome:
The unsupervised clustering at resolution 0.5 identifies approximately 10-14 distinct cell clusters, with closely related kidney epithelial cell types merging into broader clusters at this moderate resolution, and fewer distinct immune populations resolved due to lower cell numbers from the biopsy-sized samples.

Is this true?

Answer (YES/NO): YES